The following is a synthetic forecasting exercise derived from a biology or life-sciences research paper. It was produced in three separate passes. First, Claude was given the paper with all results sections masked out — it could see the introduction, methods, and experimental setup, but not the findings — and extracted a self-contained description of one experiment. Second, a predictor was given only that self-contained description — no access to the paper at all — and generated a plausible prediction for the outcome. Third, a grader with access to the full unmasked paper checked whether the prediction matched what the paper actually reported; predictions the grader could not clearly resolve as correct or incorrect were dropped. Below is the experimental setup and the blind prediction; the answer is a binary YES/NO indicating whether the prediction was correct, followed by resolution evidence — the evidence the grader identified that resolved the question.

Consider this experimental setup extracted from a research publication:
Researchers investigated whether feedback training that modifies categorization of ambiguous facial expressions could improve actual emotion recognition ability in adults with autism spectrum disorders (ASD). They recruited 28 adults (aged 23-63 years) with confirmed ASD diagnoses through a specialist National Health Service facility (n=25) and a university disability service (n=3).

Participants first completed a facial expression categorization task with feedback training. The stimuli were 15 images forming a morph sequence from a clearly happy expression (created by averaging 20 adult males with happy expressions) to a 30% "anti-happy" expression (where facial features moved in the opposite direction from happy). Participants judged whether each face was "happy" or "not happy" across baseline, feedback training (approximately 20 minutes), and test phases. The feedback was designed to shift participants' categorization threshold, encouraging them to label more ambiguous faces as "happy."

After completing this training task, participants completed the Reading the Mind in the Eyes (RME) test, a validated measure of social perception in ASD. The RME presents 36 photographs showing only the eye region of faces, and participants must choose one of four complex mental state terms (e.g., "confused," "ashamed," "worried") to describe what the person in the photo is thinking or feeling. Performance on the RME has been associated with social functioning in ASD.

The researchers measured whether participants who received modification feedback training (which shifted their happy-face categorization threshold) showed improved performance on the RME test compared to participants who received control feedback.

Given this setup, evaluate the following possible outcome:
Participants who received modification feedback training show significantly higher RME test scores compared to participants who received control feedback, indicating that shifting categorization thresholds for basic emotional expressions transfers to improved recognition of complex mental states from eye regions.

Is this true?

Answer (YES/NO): NO